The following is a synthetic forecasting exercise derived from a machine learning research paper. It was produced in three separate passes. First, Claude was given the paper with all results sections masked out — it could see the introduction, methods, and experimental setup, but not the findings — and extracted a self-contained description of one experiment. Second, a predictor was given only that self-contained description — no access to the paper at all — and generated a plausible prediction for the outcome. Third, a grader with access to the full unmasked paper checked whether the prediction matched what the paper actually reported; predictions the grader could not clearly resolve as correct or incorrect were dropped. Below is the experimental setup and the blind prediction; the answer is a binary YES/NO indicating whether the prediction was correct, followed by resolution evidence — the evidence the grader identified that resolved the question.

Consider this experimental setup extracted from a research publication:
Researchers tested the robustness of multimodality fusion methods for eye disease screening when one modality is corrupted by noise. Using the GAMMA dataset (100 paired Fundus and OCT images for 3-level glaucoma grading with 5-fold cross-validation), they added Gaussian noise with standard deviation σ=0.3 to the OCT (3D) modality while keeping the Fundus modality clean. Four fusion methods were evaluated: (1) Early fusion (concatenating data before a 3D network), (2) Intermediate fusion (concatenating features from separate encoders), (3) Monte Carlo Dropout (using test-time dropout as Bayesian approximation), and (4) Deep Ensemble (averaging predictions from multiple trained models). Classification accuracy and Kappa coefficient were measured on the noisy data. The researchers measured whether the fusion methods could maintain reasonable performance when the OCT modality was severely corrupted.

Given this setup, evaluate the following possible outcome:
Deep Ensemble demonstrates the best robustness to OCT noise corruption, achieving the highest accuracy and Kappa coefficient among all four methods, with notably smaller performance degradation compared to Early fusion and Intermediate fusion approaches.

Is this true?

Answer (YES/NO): NO